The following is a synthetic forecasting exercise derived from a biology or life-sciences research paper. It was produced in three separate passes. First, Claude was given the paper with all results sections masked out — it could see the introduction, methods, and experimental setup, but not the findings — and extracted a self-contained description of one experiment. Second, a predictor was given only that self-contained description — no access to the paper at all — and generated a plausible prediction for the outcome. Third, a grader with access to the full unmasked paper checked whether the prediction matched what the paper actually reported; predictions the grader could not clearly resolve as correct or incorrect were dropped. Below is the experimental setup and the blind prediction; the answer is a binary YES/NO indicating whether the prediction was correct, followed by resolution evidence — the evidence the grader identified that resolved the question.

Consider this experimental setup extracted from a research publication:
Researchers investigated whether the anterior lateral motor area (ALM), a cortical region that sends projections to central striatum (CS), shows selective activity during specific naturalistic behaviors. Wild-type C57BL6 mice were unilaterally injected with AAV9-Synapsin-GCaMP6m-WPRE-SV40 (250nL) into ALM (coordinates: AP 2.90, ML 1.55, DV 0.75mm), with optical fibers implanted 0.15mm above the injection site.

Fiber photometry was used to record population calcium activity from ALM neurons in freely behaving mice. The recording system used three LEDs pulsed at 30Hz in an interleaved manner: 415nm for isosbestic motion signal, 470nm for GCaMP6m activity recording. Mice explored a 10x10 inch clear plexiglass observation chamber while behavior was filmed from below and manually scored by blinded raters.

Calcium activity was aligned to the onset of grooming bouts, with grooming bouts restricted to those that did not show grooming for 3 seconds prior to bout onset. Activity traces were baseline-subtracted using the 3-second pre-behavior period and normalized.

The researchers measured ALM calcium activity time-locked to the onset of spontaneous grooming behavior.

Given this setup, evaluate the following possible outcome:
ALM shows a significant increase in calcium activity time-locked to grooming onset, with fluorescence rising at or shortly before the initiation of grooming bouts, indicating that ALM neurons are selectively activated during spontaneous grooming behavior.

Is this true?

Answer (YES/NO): YES